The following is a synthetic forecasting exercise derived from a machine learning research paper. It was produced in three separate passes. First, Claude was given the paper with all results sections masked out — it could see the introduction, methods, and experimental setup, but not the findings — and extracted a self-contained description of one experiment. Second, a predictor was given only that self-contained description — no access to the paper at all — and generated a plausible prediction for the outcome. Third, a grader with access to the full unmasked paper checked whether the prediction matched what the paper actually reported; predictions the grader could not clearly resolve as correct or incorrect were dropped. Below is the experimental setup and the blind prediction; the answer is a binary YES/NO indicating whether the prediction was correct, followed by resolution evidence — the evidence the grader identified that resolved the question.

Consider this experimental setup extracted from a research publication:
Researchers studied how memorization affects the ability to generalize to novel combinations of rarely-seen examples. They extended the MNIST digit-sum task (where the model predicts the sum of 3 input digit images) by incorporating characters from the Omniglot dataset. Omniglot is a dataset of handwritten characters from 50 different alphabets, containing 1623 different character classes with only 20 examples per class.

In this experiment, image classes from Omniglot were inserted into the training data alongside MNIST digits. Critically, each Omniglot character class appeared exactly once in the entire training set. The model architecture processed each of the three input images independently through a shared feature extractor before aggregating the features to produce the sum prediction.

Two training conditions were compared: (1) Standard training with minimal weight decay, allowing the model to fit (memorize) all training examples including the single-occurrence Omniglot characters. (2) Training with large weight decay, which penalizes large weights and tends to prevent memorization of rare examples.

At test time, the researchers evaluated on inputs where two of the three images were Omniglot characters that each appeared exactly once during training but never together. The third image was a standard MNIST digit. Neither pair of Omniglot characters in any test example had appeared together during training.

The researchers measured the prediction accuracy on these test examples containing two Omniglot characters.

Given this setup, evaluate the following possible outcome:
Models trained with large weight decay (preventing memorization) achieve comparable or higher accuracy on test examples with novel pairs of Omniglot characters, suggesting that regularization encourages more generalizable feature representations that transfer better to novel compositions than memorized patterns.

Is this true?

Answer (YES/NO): NO